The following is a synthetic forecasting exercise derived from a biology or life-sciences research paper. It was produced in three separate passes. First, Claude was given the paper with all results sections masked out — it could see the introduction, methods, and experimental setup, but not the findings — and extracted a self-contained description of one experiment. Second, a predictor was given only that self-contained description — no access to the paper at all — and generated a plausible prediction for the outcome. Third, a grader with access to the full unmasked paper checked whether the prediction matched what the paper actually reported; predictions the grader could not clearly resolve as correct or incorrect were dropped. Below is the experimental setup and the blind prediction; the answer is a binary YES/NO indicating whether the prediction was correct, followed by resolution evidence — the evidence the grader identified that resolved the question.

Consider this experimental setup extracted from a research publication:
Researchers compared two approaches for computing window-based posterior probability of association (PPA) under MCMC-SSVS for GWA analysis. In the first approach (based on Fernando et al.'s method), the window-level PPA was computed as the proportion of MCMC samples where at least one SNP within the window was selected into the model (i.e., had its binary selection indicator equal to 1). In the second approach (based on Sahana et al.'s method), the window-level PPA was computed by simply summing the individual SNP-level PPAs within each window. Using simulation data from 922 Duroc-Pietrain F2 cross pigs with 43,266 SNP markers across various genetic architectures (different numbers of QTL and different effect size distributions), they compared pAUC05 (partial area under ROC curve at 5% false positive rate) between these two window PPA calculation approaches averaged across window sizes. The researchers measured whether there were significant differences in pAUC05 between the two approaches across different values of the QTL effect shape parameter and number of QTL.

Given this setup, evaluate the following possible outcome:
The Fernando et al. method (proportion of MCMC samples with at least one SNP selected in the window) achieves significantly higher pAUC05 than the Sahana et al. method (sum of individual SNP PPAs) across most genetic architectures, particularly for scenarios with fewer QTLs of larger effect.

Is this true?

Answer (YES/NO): NO